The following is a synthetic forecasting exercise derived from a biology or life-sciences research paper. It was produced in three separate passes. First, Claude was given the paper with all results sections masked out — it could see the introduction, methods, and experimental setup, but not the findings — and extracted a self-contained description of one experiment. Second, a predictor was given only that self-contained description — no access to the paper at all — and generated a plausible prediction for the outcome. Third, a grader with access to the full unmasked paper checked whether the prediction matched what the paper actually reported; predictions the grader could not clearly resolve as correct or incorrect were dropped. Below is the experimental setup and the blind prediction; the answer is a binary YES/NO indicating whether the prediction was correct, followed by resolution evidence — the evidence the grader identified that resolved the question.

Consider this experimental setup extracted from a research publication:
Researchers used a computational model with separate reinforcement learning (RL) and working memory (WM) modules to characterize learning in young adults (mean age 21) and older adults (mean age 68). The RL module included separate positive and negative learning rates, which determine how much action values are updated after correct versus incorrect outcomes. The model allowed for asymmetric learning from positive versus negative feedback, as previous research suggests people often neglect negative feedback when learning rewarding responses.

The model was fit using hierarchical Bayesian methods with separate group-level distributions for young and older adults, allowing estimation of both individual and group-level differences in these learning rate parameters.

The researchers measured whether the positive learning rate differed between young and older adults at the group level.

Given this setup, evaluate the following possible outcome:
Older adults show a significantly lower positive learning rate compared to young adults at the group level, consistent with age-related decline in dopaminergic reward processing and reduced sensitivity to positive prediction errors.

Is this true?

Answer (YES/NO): NO